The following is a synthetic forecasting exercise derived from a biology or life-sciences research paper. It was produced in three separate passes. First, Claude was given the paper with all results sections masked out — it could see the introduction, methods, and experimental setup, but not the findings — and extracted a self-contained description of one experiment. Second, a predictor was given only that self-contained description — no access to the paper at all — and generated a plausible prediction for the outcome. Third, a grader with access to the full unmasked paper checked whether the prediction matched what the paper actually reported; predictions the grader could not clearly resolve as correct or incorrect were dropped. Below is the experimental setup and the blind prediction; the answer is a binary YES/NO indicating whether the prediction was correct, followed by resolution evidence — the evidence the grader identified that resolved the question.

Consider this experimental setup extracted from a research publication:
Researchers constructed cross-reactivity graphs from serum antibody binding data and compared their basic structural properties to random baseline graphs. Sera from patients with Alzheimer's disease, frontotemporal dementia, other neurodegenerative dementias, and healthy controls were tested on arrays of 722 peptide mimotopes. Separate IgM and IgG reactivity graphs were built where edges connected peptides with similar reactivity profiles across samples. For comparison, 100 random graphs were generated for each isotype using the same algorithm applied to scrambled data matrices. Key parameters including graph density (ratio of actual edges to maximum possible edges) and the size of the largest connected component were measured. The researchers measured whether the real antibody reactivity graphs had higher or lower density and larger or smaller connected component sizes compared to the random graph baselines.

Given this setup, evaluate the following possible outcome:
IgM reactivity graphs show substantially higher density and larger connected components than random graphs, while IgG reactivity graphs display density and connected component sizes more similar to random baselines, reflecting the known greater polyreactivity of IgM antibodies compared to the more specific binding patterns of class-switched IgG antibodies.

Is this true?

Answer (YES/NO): NO